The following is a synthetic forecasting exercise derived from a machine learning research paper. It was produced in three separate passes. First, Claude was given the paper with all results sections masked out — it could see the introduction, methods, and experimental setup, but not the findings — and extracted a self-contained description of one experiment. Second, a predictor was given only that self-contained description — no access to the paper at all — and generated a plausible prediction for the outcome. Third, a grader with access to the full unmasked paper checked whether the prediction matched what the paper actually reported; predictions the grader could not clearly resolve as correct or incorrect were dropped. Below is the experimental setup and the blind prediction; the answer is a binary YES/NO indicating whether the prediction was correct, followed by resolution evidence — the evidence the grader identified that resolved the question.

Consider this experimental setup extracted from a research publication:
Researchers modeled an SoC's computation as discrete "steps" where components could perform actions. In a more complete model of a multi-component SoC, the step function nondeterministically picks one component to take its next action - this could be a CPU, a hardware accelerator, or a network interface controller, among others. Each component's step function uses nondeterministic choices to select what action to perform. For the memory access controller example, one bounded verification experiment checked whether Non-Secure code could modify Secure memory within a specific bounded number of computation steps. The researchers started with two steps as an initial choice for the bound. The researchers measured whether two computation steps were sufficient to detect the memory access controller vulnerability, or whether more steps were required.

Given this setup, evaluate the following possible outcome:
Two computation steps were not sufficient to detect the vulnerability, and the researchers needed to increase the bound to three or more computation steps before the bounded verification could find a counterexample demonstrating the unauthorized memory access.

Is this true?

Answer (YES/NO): NO